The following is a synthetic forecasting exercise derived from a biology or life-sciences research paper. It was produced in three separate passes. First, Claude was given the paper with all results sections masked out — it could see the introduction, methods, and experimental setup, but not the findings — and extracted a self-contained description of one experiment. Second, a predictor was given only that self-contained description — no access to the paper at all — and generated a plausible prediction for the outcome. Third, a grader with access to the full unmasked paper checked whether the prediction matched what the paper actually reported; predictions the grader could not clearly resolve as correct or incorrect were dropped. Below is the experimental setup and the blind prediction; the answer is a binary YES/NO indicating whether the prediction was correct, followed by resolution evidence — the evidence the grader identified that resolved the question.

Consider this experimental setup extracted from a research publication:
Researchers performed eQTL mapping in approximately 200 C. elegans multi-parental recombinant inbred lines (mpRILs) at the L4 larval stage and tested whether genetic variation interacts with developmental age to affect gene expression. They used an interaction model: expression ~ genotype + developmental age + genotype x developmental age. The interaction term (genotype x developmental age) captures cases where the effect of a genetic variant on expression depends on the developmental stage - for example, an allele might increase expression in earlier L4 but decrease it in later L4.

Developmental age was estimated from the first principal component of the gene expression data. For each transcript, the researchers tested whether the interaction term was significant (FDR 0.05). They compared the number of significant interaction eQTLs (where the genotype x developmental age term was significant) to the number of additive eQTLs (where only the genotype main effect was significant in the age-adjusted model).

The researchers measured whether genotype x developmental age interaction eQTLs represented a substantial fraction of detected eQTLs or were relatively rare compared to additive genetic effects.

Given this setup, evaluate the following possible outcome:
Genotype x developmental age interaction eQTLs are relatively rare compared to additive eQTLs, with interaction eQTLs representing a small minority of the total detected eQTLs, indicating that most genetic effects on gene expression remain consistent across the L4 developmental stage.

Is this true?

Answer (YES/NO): YES